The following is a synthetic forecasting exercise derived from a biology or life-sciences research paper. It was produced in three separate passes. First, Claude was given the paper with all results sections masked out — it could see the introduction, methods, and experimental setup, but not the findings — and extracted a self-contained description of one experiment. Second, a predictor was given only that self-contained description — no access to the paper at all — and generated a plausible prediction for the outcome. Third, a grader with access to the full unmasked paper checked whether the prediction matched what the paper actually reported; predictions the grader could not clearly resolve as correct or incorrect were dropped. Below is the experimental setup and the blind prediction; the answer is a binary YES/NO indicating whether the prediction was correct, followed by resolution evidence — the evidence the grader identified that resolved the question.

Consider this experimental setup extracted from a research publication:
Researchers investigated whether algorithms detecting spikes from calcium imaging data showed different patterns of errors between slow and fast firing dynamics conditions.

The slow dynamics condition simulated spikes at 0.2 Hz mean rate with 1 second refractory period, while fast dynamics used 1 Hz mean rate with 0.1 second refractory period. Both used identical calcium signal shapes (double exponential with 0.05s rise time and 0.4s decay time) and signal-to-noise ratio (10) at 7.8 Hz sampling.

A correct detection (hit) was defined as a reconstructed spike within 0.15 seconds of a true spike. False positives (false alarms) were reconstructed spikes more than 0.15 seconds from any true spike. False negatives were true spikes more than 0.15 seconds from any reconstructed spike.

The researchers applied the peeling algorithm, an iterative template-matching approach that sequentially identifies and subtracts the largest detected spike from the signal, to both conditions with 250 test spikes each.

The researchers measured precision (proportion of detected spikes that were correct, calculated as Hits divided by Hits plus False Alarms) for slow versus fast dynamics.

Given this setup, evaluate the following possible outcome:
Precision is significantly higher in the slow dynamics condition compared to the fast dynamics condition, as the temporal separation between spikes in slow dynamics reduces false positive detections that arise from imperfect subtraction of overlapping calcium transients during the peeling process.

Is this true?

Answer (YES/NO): NO